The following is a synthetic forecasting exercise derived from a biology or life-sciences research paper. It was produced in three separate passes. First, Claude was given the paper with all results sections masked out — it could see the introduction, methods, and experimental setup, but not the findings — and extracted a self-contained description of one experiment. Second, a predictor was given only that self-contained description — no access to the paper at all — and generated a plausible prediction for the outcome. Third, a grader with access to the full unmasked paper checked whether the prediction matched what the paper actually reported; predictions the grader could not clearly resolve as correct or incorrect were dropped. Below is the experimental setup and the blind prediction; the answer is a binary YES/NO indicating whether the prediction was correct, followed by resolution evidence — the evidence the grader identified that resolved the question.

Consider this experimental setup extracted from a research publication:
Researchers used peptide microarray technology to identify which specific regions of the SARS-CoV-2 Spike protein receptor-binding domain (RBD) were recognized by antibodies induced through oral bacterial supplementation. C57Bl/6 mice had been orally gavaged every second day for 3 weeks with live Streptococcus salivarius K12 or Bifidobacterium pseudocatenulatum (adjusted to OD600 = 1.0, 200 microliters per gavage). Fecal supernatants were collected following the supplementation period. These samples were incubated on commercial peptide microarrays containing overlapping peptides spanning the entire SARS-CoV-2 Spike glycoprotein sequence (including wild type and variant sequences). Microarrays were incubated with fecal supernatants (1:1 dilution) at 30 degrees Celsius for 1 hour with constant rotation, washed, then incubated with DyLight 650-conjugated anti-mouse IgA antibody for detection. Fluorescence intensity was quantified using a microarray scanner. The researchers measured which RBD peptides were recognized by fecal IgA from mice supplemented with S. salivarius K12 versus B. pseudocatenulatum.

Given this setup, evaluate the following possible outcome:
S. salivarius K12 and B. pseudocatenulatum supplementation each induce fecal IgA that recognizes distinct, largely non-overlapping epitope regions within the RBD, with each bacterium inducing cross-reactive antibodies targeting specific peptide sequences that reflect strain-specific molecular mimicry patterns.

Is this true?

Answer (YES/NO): NO